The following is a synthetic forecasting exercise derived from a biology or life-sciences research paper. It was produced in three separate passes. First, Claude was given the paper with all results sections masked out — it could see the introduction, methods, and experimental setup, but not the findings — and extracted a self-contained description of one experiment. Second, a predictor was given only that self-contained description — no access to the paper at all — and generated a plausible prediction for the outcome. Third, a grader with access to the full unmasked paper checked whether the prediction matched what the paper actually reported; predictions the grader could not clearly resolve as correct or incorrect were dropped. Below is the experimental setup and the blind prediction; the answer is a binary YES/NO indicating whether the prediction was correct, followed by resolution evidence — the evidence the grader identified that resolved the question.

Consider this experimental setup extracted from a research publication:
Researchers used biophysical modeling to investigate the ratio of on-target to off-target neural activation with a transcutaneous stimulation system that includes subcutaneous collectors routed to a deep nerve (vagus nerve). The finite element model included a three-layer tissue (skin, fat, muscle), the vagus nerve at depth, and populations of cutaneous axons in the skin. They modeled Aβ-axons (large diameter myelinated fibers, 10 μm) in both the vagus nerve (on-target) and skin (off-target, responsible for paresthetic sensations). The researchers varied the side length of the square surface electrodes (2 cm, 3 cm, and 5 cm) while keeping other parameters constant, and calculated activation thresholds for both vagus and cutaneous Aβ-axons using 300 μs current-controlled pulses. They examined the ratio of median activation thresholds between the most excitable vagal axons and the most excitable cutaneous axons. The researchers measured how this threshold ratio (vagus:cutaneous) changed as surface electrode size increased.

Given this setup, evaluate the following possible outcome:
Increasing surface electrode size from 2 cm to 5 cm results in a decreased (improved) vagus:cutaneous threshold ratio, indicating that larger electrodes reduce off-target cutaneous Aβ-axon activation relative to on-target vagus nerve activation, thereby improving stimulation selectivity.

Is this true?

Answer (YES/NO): YES